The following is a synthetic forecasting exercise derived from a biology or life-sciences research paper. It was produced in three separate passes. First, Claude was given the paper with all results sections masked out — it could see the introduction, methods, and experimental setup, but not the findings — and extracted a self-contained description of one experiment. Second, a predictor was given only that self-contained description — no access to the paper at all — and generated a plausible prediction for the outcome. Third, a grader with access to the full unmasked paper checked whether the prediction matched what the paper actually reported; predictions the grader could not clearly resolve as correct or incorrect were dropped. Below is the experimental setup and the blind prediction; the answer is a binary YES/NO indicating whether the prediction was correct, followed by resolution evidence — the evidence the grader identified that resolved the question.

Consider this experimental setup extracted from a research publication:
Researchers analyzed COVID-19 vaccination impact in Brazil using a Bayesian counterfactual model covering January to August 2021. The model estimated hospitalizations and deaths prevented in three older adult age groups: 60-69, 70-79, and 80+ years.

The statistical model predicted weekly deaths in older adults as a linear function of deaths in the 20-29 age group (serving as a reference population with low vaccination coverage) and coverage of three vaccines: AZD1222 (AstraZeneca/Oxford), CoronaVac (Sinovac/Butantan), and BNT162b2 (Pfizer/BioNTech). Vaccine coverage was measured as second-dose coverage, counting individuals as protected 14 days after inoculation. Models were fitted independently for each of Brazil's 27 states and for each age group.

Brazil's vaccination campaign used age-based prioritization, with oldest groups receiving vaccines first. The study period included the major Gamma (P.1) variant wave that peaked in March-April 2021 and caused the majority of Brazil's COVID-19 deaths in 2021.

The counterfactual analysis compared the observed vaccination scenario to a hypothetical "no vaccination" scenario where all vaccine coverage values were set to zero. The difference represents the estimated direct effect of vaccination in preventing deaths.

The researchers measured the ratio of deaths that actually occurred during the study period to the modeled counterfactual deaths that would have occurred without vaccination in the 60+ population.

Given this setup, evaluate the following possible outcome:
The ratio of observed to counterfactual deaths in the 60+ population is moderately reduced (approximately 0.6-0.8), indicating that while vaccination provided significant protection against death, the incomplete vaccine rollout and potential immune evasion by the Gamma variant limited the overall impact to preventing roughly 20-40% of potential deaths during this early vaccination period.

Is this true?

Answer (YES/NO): YES